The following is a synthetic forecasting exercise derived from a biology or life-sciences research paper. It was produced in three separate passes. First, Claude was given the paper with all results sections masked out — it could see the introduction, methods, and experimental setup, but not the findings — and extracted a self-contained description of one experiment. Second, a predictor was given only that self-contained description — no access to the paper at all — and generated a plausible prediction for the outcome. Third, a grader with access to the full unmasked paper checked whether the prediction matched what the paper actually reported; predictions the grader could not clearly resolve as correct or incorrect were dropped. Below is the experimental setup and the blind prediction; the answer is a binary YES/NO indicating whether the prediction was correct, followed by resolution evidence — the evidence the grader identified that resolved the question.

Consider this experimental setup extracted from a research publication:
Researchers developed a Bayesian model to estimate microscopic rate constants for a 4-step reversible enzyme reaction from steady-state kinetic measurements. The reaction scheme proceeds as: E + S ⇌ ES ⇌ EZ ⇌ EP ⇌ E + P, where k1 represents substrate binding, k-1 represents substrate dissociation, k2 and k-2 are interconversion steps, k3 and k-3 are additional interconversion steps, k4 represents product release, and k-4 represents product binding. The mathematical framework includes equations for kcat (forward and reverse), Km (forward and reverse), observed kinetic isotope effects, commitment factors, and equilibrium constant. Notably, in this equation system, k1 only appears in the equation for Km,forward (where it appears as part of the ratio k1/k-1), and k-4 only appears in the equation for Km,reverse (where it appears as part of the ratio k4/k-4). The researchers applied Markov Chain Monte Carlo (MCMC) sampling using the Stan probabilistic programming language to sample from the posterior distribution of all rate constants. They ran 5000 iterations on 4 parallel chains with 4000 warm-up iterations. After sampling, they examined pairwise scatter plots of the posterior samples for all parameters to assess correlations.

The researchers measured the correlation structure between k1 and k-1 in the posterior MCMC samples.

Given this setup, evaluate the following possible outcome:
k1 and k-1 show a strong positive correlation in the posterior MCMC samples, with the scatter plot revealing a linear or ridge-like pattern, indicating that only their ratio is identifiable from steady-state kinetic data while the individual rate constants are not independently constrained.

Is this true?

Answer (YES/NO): YES